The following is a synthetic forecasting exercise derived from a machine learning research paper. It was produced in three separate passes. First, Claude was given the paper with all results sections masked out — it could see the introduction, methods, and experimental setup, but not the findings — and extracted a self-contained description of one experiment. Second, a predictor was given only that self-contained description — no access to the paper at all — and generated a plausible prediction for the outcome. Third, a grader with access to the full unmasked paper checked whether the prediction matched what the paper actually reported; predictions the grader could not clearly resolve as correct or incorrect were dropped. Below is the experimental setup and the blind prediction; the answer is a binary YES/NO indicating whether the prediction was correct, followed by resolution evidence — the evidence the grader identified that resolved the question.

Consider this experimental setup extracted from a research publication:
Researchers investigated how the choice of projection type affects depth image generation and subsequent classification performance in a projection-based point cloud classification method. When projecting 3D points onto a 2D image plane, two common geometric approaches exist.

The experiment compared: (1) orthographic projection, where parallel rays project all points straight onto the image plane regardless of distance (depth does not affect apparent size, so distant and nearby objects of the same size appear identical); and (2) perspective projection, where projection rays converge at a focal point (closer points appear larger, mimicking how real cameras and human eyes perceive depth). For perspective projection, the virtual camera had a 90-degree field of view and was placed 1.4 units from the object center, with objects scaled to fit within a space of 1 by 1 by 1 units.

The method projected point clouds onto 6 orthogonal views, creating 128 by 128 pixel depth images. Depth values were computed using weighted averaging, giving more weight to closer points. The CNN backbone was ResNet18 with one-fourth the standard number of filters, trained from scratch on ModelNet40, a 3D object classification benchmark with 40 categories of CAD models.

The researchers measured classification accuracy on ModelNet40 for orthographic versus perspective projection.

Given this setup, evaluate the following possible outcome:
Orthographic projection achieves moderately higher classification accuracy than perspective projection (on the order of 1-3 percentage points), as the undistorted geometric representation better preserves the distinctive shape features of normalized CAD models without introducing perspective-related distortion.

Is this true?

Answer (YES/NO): NO